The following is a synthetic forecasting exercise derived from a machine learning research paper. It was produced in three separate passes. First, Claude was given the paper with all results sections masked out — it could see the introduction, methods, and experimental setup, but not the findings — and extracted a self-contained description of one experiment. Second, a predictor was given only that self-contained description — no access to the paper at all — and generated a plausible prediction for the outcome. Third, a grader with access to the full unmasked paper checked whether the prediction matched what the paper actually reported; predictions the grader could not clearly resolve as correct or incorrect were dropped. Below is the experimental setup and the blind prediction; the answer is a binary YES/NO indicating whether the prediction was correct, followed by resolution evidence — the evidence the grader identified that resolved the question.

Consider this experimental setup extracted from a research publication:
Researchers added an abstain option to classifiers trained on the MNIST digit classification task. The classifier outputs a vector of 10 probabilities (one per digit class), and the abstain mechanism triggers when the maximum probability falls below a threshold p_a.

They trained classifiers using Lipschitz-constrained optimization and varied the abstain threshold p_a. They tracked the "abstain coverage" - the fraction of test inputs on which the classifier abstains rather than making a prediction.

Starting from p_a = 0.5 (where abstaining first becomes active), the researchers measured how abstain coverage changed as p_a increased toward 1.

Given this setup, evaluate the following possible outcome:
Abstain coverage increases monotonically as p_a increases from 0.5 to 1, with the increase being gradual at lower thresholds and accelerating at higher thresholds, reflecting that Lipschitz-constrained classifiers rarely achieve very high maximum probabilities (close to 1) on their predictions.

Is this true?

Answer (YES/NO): NO